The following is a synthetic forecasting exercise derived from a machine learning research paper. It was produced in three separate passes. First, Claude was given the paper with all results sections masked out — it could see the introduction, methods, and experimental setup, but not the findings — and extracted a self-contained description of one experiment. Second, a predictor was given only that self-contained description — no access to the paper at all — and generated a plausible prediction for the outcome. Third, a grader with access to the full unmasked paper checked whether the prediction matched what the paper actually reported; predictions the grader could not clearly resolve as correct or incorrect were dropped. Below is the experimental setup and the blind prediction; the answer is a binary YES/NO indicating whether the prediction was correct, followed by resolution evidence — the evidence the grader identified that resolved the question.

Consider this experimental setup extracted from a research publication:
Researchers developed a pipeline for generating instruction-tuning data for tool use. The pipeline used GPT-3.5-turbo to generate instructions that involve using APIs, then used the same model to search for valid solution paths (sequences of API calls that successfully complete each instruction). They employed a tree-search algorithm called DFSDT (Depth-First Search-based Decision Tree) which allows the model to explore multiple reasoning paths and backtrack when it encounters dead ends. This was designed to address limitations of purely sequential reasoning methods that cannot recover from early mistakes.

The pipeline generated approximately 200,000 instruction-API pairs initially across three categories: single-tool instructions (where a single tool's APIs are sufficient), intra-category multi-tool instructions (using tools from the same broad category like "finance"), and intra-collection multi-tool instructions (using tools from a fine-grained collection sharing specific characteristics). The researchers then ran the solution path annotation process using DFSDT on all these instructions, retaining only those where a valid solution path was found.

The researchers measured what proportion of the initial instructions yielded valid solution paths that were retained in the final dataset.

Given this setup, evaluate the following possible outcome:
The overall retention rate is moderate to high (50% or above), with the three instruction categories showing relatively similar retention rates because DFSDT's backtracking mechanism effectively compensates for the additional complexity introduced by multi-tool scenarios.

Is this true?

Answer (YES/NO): NO